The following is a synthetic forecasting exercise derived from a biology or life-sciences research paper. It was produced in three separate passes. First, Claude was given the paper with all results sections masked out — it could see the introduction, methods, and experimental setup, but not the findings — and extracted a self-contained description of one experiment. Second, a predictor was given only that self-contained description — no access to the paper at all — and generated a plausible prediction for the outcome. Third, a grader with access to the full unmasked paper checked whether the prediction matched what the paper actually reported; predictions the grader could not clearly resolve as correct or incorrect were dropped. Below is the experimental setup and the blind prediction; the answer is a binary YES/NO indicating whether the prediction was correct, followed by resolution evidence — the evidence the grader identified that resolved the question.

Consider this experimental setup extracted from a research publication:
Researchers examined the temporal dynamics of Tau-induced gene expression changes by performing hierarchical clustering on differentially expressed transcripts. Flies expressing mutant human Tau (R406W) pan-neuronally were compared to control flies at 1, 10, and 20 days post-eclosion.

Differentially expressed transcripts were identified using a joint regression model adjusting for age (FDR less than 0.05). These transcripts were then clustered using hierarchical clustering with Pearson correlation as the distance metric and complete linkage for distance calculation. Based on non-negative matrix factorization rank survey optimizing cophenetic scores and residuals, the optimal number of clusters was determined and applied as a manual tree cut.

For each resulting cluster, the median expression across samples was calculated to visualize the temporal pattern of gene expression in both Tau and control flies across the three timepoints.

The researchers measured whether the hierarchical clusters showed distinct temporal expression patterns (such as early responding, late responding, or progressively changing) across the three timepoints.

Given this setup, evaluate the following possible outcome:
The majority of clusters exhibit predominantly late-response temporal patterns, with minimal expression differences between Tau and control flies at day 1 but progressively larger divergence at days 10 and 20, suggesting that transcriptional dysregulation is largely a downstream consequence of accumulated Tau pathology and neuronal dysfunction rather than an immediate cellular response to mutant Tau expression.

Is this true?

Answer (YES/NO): NO